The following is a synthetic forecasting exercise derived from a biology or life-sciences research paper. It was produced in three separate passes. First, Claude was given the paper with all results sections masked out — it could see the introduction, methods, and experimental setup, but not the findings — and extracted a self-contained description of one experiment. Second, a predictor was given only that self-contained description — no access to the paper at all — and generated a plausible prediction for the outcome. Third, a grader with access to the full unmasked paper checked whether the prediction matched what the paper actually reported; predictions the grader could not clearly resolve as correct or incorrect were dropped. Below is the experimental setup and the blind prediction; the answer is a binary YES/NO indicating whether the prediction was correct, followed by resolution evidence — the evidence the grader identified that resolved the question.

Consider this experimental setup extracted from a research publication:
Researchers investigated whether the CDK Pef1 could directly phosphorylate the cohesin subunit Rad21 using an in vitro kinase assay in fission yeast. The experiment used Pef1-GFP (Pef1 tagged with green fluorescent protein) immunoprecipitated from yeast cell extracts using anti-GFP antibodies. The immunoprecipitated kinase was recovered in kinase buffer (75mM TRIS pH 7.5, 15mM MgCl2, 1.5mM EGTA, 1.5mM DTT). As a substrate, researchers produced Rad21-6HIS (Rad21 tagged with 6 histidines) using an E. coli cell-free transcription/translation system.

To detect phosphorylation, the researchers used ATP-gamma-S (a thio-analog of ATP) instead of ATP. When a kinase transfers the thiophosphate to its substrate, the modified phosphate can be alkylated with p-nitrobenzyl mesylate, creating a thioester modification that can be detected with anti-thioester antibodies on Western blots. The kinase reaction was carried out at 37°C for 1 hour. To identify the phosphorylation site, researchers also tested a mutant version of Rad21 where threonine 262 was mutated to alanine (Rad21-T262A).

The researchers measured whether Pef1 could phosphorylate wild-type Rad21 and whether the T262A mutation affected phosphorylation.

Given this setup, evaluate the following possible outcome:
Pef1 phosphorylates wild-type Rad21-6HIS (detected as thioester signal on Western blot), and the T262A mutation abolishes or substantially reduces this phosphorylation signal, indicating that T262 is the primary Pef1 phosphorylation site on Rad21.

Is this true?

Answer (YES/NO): YES